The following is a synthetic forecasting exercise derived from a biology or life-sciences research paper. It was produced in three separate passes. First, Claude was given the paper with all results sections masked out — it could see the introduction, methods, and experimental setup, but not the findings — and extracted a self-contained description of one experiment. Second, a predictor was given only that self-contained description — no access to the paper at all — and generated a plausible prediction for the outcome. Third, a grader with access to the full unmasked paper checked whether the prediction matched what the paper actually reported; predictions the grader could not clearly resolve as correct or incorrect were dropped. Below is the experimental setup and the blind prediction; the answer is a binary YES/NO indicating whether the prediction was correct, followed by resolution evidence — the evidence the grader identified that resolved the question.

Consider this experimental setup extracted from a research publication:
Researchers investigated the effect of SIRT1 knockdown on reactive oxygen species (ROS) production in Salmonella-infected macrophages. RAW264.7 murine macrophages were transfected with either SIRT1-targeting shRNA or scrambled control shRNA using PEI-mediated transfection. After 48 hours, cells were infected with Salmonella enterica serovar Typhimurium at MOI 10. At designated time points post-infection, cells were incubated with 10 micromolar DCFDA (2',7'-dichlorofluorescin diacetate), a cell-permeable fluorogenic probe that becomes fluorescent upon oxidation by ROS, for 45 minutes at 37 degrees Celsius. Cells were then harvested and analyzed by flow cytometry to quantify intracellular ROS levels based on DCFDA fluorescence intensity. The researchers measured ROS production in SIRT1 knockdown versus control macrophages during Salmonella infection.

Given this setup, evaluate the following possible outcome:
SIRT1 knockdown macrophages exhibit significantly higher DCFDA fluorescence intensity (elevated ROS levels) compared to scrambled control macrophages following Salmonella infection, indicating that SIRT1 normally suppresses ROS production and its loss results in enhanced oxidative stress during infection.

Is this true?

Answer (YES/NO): YES